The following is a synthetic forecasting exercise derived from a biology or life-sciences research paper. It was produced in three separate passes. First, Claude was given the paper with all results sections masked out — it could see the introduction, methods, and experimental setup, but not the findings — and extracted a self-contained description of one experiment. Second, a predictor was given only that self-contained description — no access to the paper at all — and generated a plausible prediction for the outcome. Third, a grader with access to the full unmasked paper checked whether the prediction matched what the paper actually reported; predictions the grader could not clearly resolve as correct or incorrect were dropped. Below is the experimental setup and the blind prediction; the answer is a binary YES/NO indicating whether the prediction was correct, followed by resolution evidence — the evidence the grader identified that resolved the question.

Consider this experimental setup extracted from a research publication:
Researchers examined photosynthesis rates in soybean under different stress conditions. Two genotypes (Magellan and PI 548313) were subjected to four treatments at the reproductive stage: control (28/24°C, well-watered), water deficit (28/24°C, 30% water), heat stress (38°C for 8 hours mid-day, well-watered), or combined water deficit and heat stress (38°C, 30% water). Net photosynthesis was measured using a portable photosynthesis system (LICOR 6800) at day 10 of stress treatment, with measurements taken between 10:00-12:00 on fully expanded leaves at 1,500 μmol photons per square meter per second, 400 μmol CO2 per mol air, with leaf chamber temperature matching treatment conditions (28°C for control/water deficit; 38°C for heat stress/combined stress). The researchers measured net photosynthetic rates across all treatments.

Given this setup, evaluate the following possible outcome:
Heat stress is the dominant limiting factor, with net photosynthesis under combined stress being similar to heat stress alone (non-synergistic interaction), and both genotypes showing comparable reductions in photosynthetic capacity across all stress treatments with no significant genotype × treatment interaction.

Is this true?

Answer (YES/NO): NO